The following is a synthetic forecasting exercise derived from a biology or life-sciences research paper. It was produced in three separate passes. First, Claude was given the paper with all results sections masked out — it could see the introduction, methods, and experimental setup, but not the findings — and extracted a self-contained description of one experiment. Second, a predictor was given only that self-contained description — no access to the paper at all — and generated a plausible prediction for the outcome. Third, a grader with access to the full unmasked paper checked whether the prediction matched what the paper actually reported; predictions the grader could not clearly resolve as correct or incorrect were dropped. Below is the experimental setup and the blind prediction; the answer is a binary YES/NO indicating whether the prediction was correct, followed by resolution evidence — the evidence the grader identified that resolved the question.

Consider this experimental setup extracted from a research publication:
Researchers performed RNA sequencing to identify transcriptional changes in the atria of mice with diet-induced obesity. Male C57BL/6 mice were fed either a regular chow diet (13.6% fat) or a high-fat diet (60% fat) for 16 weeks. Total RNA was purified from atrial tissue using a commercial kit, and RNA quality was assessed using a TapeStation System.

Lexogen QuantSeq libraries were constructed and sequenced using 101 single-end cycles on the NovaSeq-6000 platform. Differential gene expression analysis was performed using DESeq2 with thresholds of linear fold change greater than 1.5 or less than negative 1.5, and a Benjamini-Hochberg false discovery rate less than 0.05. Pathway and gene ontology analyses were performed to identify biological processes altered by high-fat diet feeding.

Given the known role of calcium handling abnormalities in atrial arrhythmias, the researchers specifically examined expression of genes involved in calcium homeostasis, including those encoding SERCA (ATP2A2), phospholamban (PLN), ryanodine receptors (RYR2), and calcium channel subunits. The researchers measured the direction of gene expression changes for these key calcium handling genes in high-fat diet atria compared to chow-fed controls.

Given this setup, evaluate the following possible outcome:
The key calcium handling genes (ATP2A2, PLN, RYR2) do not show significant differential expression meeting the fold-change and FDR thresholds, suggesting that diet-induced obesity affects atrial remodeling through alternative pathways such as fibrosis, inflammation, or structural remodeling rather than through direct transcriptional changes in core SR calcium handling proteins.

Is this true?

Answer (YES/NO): NO